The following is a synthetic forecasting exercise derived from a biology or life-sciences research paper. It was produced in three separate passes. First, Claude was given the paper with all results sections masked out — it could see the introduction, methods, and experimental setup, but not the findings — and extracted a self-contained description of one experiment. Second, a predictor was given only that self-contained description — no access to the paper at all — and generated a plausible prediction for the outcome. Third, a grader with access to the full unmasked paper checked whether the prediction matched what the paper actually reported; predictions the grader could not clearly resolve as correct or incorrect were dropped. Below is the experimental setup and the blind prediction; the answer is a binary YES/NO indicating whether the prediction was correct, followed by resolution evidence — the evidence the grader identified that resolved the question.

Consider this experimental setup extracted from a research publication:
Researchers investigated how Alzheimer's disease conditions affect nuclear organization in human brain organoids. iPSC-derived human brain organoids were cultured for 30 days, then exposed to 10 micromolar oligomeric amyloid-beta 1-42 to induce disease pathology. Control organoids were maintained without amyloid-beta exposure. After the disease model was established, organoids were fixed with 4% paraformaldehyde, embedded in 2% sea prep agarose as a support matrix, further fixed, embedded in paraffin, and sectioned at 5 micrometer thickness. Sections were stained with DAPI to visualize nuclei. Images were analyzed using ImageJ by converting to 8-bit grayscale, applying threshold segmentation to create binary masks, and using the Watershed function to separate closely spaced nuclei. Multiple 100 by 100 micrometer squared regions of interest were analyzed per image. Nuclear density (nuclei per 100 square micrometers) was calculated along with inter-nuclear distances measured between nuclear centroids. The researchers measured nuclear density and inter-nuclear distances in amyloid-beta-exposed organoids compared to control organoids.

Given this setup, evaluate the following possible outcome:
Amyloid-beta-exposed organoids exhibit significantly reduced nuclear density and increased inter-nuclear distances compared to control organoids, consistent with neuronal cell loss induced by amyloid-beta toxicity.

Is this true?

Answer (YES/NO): NO